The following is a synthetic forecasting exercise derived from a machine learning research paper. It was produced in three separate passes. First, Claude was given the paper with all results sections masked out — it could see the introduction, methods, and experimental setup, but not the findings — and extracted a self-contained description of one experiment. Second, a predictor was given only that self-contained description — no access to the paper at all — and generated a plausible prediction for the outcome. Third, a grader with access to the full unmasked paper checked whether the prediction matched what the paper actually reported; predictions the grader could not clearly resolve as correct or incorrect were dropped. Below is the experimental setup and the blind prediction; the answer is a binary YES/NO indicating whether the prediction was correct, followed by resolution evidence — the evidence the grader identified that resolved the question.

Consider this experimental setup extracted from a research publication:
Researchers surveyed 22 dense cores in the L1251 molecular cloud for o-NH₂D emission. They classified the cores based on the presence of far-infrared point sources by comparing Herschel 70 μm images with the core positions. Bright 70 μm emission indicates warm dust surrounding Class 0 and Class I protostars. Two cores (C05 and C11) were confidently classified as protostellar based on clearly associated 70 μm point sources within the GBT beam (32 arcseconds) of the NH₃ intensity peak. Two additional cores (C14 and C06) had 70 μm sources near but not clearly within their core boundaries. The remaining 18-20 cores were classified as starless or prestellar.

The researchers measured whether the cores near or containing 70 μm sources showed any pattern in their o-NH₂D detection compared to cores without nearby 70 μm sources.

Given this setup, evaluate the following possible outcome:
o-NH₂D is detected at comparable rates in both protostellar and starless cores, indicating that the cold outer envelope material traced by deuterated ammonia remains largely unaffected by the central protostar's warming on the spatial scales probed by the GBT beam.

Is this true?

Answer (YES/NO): NO